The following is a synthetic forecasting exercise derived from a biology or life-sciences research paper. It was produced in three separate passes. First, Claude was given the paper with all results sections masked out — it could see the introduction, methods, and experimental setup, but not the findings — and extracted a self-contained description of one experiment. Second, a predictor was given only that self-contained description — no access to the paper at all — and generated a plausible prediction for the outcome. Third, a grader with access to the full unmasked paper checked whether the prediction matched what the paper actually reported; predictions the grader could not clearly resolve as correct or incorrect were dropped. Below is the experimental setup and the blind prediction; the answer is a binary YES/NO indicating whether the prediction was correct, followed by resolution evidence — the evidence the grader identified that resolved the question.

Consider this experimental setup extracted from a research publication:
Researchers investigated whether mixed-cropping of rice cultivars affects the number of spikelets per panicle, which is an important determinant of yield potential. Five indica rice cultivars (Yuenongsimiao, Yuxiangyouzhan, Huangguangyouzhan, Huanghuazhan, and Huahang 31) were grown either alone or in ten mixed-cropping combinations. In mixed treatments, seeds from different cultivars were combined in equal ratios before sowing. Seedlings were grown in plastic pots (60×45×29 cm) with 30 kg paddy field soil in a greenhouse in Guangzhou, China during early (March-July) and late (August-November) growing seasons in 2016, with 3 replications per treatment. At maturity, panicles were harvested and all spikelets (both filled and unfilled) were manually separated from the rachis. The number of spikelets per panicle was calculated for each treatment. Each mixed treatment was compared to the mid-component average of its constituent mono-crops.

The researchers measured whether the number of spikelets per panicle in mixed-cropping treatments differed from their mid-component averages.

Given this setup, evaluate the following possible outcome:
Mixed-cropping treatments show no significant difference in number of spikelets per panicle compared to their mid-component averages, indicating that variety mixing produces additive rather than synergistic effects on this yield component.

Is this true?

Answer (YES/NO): NO